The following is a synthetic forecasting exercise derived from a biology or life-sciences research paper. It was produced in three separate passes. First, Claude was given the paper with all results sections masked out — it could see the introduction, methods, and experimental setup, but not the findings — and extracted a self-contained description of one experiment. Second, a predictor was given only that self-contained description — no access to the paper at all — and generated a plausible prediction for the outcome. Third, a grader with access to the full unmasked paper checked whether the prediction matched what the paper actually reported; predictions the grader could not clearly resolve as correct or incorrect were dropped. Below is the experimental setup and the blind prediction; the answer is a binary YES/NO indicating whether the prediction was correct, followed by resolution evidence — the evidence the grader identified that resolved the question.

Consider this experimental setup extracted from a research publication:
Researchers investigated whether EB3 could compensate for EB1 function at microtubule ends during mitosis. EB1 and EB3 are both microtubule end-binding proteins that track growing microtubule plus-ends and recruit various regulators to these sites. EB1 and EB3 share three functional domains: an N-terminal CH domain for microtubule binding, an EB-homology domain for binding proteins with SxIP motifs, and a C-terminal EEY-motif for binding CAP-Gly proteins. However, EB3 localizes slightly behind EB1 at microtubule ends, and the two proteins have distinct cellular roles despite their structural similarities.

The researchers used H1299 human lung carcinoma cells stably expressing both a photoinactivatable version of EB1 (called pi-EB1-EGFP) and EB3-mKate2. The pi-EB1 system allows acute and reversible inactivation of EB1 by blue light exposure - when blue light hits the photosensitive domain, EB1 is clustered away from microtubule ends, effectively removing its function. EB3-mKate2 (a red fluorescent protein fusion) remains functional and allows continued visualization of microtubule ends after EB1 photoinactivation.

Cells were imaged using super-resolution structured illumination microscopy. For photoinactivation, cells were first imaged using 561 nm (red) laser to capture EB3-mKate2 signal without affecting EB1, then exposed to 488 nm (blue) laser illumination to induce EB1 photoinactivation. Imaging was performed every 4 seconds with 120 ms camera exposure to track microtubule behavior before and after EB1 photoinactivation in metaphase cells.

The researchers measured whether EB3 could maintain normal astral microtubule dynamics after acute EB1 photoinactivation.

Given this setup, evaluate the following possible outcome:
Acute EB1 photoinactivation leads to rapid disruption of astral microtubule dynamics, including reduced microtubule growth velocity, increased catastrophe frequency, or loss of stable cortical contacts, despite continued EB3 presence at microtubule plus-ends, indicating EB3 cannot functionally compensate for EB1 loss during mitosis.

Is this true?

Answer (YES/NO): YES